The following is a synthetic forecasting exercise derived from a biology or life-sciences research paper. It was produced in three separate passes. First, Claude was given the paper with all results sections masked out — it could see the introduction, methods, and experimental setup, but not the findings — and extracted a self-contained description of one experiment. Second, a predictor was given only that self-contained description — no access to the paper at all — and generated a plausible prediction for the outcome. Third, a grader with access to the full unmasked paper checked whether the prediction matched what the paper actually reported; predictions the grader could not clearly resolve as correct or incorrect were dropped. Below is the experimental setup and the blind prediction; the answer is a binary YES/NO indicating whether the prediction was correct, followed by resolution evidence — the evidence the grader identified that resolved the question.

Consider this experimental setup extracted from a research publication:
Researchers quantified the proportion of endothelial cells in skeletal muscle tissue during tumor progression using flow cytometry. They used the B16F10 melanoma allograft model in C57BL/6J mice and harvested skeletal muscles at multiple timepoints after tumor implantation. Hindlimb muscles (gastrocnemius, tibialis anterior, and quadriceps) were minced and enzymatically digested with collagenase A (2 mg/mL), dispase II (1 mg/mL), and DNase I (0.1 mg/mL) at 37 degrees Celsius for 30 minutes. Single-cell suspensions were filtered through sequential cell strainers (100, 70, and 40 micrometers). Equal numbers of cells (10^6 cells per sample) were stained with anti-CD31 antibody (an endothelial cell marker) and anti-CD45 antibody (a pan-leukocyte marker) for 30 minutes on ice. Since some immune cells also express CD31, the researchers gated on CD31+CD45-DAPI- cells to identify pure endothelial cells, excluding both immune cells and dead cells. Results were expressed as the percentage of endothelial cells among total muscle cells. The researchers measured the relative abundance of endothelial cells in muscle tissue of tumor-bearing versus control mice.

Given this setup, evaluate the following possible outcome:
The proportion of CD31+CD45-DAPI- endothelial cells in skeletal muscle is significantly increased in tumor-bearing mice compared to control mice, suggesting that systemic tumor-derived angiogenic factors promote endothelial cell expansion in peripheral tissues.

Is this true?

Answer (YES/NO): NO